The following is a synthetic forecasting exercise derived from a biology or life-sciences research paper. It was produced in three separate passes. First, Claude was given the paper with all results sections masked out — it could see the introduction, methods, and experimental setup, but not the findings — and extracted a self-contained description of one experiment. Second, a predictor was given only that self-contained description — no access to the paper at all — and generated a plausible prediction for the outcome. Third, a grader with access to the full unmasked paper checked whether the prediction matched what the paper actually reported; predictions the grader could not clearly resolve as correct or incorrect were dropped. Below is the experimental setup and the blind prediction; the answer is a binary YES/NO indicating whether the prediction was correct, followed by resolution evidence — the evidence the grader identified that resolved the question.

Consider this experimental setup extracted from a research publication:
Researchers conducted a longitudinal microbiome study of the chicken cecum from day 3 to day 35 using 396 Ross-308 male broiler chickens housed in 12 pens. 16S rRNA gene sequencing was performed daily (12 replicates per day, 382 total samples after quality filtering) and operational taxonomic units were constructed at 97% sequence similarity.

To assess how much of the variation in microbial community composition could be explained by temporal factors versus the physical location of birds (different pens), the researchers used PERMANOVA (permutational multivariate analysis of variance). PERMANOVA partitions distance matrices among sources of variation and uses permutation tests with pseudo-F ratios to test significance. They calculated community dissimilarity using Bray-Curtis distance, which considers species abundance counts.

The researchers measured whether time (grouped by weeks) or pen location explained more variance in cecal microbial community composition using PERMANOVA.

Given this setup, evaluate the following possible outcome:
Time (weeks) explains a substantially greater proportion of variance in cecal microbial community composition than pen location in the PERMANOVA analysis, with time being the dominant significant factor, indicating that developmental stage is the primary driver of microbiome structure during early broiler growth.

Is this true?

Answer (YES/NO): YES